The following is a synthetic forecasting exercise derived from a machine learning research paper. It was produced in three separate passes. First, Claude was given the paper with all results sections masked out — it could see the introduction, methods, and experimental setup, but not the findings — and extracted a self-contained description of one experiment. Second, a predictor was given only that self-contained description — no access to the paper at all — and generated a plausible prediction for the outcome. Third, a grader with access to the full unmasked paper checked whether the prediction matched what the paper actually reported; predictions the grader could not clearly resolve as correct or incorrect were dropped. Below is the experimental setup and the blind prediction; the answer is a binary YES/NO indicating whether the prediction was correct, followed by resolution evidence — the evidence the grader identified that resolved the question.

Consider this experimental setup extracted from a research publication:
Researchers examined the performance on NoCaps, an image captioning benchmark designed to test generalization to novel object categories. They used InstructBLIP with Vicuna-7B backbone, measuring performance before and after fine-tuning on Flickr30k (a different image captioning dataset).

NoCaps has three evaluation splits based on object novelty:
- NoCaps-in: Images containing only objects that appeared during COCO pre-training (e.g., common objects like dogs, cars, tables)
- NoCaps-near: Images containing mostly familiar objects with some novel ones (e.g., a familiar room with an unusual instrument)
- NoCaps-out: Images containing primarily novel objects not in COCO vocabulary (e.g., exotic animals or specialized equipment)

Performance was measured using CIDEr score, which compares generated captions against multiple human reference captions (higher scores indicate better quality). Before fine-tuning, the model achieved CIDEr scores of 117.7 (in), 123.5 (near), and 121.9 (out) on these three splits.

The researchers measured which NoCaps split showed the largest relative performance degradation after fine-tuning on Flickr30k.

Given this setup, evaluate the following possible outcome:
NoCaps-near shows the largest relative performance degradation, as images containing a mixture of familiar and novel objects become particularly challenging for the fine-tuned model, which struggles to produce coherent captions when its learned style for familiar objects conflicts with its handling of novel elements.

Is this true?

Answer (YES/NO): NO